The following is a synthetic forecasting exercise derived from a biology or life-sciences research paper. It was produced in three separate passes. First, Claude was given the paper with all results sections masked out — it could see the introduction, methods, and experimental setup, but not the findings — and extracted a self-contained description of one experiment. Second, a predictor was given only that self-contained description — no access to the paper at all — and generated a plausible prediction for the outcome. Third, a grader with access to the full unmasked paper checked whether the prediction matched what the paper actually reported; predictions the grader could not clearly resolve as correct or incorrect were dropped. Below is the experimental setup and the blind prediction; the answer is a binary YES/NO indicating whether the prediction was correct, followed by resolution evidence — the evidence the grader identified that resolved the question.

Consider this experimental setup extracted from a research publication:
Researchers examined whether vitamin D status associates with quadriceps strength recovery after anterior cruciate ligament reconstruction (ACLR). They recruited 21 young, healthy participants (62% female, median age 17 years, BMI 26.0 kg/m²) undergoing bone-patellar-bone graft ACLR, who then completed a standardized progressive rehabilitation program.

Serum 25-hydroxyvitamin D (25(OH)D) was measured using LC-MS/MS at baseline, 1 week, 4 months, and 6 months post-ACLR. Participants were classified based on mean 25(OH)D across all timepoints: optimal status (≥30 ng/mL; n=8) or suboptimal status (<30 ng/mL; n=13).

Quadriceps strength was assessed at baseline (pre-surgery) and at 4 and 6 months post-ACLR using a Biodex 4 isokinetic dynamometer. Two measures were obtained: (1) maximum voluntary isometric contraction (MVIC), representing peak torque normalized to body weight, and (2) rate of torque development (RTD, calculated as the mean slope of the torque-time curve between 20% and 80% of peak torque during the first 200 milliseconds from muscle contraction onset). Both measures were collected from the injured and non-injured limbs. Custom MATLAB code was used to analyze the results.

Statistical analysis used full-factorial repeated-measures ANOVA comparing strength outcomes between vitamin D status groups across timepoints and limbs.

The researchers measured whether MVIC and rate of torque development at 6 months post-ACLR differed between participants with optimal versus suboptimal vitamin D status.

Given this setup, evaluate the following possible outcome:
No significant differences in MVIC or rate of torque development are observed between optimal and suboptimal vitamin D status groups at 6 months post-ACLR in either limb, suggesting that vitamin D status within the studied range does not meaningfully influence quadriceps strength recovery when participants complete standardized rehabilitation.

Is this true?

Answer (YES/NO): YES